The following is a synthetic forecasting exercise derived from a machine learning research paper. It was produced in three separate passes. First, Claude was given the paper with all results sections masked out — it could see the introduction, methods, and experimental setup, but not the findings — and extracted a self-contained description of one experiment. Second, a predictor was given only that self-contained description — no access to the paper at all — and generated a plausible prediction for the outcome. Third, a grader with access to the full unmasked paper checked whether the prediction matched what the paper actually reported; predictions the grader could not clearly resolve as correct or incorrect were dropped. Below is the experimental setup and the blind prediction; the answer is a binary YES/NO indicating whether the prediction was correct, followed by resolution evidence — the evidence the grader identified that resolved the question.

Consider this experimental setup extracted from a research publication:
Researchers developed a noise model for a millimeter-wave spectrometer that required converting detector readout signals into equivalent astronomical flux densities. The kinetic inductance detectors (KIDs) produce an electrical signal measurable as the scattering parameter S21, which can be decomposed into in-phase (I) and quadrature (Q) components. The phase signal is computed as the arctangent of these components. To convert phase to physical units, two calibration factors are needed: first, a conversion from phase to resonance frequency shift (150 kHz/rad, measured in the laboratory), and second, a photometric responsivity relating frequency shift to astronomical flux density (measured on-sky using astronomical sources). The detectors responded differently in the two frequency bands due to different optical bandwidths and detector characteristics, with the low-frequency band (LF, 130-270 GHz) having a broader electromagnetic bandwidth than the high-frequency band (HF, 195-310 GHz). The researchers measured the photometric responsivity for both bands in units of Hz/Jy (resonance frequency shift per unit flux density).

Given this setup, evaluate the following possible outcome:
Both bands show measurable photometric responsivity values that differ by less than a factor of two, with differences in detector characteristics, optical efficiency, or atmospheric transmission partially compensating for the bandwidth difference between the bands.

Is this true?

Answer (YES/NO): NO